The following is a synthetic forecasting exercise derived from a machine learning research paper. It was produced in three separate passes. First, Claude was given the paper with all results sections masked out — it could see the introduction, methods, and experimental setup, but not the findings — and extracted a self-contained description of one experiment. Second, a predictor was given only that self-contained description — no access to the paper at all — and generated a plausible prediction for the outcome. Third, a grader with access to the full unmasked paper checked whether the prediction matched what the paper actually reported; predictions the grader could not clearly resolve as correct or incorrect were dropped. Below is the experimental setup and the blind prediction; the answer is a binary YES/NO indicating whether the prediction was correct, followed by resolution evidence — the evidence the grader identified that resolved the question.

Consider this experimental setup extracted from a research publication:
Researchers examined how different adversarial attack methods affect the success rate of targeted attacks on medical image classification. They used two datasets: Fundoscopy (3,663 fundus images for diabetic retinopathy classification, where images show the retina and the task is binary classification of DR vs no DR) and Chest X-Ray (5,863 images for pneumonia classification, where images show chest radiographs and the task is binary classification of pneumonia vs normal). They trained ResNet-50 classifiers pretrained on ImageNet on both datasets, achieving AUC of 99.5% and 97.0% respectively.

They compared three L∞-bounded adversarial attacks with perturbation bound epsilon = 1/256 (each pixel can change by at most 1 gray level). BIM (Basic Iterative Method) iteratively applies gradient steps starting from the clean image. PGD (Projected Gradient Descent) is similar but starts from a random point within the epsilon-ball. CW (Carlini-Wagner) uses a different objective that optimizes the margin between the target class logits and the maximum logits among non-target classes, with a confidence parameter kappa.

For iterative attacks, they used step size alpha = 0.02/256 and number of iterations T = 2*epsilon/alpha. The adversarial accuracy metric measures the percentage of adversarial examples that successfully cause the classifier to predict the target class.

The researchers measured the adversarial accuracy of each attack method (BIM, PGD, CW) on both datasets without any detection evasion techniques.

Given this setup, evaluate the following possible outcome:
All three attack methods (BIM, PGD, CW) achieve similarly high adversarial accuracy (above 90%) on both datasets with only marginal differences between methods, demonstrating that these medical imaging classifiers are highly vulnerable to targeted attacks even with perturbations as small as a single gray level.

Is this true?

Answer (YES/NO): NO